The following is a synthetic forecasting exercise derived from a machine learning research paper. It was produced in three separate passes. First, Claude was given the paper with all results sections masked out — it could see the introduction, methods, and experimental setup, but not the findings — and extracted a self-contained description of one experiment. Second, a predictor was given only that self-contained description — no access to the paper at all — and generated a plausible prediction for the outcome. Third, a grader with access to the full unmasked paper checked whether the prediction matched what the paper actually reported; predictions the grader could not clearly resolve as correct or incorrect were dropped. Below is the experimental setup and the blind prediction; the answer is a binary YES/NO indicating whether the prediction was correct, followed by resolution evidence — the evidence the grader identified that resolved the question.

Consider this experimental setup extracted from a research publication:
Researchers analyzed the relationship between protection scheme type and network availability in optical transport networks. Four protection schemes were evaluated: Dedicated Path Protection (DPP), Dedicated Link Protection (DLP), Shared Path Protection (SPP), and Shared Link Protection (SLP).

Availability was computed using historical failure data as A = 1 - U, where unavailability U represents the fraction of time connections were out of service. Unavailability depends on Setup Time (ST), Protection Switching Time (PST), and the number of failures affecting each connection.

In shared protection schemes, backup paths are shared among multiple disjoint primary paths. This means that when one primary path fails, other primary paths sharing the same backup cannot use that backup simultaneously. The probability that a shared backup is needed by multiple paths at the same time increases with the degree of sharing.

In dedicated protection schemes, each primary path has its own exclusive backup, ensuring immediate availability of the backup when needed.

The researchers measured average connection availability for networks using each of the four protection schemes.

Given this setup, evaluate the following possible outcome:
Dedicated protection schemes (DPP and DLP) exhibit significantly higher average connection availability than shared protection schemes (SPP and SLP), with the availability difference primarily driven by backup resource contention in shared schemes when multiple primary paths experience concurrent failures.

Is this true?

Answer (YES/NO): YES